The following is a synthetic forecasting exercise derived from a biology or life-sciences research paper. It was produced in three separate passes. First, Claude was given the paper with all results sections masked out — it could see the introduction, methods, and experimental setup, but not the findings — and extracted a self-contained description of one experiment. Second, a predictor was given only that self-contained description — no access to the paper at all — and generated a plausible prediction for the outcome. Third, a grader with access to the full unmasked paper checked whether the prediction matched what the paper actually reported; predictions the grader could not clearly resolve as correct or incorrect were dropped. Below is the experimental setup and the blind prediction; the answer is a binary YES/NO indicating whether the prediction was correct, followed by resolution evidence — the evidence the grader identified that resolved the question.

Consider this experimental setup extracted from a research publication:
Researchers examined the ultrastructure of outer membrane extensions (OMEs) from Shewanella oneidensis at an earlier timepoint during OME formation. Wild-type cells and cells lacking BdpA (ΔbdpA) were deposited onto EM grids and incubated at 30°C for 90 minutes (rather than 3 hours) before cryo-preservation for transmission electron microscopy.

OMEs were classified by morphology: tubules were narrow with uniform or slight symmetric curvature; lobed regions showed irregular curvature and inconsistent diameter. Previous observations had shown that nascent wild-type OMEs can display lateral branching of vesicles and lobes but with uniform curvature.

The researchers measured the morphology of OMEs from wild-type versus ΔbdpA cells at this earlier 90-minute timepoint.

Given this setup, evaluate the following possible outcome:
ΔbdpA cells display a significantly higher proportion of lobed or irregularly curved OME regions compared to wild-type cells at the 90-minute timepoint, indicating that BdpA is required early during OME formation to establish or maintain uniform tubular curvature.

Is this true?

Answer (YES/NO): YES